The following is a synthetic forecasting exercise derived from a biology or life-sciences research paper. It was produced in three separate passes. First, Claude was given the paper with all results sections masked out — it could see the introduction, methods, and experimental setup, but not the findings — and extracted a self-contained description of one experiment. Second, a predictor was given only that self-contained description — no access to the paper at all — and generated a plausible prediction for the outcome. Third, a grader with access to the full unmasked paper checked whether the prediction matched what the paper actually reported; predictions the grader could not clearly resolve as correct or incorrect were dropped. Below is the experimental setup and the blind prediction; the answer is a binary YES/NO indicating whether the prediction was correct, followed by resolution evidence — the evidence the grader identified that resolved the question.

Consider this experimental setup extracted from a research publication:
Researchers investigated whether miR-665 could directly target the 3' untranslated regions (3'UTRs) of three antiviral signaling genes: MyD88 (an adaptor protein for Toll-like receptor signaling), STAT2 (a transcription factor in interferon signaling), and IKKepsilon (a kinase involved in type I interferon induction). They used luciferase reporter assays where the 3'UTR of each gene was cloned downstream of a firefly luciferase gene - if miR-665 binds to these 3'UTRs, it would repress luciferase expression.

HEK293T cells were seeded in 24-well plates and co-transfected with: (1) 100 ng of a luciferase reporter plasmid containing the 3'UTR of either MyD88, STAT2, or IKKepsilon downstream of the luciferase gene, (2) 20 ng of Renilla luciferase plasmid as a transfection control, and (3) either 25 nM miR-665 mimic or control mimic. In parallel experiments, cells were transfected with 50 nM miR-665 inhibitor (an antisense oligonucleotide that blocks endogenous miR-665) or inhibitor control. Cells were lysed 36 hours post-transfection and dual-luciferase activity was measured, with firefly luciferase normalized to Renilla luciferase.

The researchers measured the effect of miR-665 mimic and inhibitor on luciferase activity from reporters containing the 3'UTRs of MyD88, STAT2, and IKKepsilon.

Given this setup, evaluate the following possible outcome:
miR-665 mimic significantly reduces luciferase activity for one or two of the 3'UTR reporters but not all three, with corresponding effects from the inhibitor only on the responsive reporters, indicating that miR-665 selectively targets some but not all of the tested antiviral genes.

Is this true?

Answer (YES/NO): NO